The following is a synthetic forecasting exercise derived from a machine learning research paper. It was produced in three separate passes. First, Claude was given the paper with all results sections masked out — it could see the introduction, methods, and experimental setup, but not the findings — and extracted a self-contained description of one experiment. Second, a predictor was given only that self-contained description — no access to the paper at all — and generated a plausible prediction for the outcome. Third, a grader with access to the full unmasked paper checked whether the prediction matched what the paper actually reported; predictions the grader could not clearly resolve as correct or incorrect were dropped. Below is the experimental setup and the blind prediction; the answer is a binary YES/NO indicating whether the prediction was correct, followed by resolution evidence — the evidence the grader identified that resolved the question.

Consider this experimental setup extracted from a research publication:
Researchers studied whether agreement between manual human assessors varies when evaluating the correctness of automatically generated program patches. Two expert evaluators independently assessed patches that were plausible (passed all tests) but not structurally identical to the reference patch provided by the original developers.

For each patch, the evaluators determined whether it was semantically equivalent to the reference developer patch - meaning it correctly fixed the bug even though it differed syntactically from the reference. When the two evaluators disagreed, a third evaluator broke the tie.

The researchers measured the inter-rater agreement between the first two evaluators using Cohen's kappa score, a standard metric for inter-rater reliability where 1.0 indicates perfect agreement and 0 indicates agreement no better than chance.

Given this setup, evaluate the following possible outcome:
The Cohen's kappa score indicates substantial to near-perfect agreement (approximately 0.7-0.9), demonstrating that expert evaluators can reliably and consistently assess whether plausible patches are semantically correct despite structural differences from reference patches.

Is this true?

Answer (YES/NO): NO